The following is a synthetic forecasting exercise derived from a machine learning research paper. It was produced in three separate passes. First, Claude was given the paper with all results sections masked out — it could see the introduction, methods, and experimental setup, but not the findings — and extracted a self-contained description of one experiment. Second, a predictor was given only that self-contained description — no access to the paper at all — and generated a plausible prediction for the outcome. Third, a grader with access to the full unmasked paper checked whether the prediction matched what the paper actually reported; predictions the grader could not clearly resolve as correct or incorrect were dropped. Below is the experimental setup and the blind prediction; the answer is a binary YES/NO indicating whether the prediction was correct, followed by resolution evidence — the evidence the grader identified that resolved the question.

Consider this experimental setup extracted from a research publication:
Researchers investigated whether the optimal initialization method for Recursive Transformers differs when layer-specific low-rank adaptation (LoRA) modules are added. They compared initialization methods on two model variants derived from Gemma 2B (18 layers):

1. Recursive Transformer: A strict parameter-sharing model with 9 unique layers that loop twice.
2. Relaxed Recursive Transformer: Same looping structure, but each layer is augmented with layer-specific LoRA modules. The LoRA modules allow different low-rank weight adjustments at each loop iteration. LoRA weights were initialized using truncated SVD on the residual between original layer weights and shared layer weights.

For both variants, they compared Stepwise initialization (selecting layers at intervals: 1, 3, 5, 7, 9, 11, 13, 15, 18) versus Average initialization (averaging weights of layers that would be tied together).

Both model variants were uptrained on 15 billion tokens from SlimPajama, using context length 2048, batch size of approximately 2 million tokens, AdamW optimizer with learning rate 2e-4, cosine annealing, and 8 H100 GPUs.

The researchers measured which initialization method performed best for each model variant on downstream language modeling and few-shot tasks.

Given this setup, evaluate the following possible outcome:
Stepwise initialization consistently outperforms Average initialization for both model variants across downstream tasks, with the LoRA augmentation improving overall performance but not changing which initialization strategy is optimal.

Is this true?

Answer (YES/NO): NO